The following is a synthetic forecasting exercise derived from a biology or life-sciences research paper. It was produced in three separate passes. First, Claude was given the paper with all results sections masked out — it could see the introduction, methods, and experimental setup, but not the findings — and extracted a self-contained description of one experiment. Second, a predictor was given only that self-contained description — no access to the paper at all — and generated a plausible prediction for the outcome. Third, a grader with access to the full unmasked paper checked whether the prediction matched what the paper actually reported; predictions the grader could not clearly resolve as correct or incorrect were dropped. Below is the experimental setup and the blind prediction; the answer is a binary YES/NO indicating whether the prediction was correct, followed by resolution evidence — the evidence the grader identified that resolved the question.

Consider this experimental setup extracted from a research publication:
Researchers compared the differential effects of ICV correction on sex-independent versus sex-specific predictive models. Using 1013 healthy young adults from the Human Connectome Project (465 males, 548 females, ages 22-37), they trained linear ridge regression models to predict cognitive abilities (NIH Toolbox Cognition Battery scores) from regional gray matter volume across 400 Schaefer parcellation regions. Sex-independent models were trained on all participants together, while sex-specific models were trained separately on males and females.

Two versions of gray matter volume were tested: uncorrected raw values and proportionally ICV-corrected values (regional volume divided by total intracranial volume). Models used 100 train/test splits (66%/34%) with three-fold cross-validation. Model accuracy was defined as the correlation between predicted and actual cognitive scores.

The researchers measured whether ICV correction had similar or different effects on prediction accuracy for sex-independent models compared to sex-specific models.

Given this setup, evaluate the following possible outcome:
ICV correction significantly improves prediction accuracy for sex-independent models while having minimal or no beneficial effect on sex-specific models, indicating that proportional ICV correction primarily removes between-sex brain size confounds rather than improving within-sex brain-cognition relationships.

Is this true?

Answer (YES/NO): NO